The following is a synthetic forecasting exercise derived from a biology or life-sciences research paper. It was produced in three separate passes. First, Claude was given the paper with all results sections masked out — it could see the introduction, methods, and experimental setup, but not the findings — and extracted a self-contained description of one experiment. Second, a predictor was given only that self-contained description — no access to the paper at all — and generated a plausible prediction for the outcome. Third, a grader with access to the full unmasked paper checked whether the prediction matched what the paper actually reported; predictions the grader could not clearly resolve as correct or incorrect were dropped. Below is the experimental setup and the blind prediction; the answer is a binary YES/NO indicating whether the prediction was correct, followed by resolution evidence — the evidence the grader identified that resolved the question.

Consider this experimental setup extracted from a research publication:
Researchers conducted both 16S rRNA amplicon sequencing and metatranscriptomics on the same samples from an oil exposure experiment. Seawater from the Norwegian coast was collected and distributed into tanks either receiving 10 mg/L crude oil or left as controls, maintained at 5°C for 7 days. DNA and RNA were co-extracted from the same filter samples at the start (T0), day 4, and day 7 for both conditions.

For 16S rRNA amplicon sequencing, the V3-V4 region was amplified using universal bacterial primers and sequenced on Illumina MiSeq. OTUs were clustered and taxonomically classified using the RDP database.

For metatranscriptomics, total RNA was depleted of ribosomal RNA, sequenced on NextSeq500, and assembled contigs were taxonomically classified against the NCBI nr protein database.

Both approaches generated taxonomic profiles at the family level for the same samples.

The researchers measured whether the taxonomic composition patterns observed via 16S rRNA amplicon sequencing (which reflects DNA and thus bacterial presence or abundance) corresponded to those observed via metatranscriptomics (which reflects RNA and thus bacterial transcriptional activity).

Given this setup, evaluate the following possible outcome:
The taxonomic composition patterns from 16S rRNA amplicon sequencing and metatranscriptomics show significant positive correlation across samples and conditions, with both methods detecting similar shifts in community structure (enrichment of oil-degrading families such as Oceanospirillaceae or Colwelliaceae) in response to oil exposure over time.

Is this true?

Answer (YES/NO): NO